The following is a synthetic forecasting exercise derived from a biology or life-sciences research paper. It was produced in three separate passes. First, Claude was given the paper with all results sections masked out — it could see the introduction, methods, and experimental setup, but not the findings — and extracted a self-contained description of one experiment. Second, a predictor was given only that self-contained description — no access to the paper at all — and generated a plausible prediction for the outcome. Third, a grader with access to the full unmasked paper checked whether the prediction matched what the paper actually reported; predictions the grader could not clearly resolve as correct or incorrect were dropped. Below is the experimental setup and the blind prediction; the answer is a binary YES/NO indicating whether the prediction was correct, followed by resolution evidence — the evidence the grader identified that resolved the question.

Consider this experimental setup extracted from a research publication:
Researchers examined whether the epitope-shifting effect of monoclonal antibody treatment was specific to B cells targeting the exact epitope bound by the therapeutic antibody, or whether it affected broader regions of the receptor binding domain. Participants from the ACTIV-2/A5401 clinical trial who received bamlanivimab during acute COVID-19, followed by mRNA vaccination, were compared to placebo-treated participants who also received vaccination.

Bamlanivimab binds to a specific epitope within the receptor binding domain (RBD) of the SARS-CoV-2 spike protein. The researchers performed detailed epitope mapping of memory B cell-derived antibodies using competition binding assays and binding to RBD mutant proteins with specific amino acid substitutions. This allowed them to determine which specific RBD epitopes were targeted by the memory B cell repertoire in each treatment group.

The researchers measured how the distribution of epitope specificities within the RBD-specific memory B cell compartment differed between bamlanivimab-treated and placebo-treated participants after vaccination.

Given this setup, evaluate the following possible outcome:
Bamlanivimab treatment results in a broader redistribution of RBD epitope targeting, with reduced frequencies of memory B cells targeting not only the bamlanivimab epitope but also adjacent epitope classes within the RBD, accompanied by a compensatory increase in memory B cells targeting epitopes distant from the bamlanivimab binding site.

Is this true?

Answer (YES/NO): NO